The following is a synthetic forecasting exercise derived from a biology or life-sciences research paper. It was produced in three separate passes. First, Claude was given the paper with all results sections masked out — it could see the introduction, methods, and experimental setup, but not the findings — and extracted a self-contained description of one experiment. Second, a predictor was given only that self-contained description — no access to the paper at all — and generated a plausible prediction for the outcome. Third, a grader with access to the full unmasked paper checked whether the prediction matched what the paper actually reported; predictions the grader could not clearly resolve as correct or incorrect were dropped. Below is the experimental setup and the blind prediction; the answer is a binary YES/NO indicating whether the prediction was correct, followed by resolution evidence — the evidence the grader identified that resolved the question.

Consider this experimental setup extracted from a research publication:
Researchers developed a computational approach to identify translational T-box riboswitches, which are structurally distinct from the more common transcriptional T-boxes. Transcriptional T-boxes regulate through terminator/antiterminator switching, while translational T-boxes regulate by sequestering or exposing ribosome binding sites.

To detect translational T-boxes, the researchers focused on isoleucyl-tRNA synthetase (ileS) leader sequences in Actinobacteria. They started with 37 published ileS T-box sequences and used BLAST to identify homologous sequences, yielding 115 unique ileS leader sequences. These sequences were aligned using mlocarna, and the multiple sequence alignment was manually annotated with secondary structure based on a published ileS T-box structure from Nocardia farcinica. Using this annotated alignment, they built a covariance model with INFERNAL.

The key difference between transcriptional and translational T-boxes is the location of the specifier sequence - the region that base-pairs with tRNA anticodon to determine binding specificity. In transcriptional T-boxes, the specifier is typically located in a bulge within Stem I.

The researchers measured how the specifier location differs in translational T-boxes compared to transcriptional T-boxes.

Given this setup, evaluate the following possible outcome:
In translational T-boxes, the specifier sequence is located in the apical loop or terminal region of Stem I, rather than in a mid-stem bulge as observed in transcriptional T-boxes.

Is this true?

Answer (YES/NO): YES